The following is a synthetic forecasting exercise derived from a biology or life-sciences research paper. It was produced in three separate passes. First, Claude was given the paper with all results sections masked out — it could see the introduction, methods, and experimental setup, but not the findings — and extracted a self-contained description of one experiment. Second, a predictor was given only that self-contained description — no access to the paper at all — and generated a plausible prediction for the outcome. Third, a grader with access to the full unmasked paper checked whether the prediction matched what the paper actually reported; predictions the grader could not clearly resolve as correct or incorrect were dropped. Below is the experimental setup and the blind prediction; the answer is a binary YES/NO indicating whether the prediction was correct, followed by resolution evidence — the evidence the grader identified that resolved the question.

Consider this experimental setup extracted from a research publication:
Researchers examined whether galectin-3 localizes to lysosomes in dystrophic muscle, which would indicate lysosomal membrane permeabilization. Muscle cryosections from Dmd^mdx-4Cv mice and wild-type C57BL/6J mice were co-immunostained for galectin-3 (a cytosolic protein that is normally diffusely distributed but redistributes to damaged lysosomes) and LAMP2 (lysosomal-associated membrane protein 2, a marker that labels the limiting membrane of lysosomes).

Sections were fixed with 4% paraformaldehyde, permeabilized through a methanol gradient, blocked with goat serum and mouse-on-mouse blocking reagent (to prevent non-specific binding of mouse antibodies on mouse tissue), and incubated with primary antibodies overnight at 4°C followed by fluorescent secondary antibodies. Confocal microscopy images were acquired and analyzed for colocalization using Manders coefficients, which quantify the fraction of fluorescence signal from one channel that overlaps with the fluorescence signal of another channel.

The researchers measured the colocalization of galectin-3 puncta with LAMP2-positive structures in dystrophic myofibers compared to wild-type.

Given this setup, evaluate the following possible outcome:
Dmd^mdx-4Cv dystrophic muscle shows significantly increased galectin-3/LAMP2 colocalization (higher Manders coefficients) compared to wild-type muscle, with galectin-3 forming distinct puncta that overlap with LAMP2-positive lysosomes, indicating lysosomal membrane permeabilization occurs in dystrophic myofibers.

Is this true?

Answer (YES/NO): YES